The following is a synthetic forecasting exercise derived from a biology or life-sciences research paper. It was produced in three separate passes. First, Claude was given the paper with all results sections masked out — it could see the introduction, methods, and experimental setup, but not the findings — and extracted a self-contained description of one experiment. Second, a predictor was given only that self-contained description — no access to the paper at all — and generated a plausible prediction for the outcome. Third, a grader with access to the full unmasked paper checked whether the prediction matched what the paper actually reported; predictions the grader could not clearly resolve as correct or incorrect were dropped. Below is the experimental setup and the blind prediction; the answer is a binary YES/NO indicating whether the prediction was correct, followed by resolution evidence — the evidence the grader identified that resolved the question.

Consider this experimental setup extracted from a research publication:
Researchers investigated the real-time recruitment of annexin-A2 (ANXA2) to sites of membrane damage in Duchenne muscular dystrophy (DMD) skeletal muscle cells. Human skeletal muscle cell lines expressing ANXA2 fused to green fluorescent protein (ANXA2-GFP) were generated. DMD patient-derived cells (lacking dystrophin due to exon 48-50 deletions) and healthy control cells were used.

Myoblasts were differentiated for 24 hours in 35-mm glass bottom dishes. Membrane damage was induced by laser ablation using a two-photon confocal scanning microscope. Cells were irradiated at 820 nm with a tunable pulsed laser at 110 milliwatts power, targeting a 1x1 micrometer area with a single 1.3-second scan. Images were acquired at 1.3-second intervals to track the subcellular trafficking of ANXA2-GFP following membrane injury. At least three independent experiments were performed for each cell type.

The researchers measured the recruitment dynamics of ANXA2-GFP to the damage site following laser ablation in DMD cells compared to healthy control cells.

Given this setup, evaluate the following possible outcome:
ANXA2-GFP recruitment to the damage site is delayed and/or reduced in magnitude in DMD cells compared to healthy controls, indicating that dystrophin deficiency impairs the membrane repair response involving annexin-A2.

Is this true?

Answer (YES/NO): YES